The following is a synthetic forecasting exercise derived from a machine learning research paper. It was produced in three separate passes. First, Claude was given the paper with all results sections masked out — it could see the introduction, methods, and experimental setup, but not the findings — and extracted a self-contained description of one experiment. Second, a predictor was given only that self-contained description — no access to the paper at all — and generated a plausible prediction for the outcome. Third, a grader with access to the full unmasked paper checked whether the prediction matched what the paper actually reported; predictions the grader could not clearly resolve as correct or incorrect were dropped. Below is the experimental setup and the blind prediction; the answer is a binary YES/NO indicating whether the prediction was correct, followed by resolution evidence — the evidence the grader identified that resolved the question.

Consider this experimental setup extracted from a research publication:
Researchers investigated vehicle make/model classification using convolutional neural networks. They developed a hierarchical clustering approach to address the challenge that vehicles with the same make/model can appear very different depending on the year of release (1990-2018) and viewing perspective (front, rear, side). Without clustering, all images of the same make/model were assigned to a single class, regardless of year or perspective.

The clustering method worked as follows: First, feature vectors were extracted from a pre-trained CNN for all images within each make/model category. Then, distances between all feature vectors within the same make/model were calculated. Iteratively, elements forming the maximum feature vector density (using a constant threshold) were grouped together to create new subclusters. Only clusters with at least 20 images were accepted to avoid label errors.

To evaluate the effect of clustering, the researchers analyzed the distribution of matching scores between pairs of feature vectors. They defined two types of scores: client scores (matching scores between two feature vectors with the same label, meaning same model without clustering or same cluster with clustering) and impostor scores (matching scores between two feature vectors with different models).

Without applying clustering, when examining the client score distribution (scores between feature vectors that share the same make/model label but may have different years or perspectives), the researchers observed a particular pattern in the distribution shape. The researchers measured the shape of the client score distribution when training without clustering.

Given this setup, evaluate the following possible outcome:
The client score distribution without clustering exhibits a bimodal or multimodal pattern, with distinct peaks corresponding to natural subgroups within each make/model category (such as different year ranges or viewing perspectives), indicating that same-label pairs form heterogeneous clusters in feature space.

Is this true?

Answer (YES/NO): YES